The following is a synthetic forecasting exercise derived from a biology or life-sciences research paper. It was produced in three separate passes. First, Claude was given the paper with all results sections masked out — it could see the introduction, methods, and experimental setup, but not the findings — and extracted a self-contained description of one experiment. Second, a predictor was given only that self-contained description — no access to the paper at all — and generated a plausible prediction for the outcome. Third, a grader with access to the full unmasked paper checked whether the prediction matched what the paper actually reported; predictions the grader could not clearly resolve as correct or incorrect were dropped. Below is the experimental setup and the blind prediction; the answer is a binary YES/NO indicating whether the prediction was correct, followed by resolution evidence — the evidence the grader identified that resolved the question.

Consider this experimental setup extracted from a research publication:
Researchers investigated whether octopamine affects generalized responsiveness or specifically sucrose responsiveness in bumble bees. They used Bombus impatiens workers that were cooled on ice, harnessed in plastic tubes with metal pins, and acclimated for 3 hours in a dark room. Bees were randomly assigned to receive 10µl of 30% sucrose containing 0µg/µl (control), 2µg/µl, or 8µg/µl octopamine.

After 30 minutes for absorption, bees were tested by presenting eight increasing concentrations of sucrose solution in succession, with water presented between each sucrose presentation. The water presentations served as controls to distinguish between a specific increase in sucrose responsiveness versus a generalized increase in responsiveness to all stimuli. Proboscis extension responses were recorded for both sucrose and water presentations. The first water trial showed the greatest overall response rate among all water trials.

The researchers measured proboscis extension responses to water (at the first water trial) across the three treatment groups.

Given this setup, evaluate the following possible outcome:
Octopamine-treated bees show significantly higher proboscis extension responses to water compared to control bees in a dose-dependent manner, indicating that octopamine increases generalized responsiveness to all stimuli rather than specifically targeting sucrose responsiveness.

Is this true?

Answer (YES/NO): NO